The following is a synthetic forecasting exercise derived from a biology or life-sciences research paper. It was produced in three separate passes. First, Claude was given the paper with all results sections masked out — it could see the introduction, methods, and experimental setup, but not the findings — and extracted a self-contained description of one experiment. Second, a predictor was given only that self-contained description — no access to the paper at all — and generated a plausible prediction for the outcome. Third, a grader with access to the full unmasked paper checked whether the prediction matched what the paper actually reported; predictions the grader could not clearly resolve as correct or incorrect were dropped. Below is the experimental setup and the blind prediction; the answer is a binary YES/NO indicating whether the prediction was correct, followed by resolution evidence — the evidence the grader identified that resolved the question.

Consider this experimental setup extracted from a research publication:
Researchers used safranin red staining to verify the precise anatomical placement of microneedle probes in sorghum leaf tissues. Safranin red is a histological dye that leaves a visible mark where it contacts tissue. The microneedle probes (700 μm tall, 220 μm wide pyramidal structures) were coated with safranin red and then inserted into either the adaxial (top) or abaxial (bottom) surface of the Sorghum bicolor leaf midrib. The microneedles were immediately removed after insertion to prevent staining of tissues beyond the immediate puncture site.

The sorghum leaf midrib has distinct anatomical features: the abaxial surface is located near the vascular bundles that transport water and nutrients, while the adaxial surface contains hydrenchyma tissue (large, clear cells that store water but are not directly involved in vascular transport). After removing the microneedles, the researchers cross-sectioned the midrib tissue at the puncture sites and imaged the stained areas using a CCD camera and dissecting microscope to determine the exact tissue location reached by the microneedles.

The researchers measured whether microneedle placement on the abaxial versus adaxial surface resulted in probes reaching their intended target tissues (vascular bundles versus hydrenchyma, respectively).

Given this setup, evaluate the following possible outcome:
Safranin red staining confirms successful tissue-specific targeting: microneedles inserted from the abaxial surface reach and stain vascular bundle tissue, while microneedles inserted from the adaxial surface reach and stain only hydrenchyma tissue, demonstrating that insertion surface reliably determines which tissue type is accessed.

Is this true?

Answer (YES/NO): YES